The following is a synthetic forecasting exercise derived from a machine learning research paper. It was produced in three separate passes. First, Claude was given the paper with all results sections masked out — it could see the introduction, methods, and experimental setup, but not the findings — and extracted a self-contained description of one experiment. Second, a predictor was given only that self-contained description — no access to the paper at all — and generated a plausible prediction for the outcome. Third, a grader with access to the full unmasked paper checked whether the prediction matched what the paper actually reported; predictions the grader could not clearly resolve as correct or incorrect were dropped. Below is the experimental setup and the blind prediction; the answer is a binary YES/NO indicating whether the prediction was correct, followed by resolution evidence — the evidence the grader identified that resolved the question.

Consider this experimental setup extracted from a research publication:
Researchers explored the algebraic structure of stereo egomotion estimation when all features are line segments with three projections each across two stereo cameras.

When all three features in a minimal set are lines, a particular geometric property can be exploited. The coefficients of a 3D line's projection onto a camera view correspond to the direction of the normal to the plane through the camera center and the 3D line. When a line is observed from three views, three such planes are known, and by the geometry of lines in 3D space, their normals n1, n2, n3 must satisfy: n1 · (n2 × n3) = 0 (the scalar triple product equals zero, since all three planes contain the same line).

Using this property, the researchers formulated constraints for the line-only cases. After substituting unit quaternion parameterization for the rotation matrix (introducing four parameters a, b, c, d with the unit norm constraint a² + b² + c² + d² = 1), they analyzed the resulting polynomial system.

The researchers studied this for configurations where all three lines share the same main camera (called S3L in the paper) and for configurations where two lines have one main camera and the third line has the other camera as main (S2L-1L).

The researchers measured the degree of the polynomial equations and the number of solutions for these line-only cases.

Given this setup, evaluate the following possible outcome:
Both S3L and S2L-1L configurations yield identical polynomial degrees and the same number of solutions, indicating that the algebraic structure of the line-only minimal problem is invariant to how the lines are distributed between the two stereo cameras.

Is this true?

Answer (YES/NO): YES